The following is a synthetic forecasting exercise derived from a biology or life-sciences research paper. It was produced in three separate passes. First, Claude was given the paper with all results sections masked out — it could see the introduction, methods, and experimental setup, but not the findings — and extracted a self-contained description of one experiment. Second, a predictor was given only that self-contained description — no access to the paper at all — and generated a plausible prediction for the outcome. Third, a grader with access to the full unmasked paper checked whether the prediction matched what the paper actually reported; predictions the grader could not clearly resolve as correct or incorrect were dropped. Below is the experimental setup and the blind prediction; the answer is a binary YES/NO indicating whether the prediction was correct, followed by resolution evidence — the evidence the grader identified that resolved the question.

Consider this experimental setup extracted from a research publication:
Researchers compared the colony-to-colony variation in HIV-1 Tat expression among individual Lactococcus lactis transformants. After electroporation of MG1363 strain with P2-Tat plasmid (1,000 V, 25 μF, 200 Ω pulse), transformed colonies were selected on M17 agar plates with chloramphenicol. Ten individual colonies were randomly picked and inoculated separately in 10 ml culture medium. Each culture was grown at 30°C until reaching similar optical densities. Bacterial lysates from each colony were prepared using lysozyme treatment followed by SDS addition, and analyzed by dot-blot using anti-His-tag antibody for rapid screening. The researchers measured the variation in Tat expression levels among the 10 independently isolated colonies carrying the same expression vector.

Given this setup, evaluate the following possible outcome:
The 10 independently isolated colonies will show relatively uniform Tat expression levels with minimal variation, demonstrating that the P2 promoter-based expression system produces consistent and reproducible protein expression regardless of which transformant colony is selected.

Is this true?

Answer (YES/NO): NO